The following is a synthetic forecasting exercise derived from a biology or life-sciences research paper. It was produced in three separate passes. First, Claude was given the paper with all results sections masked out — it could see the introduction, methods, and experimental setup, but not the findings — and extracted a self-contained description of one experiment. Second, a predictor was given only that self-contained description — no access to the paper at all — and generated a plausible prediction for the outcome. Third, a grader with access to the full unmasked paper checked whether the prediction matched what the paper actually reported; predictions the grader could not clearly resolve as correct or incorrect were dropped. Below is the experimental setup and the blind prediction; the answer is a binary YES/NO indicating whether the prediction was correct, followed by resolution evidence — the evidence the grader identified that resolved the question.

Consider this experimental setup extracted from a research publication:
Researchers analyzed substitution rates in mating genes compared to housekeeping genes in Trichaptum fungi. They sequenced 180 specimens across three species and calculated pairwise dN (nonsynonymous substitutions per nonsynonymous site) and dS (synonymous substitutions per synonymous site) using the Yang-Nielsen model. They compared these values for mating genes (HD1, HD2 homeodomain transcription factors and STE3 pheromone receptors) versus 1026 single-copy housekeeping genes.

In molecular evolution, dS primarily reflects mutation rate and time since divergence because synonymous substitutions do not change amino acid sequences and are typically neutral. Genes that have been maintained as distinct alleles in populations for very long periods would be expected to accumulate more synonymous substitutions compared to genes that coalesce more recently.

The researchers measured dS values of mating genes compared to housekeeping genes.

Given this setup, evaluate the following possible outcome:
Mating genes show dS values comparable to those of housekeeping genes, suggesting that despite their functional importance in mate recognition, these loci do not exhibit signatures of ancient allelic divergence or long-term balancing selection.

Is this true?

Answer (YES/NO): NO